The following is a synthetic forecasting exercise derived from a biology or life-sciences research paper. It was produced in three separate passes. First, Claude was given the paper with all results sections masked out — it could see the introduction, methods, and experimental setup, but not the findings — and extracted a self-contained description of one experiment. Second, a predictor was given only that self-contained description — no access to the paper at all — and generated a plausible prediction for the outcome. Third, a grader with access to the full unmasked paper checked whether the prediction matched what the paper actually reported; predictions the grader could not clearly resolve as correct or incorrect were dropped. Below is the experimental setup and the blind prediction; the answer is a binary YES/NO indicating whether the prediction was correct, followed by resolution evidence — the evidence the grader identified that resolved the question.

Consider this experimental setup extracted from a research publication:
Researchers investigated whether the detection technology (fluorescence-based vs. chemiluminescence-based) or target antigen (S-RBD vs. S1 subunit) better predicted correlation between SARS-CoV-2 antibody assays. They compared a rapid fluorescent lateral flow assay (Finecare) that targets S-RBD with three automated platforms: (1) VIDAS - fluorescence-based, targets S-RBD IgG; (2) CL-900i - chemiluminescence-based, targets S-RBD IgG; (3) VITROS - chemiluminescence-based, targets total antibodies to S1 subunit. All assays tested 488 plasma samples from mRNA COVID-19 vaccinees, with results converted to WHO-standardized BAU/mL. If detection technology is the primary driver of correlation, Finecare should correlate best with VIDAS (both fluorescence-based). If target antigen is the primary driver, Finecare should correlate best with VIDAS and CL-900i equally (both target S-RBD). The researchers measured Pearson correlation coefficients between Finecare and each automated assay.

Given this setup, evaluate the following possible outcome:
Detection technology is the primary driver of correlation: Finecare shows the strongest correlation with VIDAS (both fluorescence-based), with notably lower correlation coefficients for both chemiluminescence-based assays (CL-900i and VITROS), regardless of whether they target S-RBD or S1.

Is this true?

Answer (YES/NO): YES